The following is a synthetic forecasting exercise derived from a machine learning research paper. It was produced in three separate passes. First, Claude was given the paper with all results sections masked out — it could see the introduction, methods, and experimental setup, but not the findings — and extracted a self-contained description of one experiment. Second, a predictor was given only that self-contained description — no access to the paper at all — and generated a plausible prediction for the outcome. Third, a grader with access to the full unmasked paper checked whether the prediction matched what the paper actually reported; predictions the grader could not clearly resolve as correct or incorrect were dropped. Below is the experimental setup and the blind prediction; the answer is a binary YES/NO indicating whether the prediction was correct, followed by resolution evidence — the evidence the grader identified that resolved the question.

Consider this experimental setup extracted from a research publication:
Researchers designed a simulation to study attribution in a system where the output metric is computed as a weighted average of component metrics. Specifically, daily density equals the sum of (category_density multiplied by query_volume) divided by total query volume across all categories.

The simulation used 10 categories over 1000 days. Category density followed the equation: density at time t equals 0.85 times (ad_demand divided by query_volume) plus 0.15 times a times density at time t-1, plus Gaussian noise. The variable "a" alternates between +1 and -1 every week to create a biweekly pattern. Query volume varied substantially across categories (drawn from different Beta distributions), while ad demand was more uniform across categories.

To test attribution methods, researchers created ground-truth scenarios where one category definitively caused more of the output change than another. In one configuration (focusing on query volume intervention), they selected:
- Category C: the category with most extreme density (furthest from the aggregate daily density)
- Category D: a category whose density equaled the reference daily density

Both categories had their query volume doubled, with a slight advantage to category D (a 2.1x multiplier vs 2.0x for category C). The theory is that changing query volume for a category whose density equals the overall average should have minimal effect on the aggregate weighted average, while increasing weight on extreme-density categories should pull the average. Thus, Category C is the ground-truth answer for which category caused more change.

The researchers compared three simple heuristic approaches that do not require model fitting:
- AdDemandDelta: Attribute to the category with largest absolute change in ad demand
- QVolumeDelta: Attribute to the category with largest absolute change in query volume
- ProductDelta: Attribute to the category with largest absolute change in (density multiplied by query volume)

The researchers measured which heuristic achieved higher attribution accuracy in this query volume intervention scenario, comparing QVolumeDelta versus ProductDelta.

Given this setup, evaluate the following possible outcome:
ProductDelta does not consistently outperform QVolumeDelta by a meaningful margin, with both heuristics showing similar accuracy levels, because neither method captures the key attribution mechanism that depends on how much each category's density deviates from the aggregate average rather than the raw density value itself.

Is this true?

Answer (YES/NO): YES